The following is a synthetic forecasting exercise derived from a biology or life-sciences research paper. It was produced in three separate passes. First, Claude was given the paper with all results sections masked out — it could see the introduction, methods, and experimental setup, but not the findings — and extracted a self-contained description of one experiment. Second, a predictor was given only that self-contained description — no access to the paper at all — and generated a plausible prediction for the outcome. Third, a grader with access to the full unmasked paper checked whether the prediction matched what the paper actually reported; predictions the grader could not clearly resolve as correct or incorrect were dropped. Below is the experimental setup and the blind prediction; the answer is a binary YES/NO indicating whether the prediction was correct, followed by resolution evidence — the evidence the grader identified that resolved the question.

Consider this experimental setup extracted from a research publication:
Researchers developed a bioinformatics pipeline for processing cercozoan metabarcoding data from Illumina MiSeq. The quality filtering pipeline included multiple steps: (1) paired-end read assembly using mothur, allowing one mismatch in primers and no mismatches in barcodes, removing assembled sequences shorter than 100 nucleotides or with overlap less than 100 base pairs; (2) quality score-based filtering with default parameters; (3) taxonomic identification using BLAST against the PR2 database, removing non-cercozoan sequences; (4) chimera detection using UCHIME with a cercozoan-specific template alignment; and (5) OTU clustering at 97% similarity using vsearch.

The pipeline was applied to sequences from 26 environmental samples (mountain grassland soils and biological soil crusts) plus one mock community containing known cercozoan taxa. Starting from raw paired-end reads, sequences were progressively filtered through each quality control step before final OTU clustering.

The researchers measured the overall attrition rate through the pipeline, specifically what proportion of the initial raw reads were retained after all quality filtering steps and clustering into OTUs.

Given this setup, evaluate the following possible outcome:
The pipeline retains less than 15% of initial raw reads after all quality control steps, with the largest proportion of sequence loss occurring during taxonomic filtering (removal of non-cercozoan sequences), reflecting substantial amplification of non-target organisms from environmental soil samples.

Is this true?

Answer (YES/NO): NO